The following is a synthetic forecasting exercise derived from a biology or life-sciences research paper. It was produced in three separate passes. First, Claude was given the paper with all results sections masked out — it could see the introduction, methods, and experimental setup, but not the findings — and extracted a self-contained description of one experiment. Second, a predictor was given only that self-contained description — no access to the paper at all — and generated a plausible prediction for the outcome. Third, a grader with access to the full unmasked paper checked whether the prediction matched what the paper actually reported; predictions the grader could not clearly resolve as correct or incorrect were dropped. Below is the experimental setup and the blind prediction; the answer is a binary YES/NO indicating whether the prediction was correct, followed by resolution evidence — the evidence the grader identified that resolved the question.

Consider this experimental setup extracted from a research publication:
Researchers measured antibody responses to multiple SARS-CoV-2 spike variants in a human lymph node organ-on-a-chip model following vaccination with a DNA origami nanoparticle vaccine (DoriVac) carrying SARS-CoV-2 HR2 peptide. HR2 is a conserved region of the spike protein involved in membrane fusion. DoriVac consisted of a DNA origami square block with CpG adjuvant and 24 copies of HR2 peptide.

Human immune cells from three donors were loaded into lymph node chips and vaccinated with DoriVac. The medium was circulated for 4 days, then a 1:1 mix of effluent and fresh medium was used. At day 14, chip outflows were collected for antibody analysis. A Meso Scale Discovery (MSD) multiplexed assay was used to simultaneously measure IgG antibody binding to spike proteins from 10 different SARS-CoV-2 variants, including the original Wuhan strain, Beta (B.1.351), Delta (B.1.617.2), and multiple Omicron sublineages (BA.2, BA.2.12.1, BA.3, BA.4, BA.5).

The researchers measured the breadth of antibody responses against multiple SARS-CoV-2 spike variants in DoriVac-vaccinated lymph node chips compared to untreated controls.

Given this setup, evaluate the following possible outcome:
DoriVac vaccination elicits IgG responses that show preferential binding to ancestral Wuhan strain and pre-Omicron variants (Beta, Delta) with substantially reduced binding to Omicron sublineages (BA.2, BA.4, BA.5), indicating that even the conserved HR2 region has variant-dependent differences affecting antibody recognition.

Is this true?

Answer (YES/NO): NO